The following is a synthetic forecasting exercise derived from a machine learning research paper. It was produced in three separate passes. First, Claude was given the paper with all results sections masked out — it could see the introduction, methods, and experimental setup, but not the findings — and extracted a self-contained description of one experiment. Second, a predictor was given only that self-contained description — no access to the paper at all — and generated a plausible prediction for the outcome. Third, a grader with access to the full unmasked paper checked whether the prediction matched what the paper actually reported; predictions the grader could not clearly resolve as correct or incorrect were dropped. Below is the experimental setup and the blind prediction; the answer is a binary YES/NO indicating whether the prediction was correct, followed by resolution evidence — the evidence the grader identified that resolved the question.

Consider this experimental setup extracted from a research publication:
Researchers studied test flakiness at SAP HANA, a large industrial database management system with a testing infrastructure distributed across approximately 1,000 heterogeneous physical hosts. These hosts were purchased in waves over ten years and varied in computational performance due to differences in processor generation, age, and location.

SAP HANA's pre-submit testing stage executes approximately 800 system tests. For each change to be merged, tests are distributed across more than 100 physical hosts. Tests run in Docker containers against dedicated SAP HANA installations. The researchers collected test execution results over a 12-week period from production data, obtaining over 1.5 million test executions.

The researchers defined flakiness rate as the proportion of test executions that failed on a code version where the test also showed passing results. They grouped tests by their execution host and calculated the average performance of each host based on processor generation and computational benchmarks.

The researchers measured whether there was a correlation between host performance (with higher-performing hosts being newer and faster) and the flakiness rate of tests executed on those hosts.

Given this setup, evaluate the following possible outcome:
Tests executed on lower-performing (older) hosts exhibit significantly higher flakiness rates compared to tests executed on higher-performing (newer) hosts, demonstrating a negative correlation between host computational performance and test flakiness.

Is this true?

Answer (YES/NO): YES